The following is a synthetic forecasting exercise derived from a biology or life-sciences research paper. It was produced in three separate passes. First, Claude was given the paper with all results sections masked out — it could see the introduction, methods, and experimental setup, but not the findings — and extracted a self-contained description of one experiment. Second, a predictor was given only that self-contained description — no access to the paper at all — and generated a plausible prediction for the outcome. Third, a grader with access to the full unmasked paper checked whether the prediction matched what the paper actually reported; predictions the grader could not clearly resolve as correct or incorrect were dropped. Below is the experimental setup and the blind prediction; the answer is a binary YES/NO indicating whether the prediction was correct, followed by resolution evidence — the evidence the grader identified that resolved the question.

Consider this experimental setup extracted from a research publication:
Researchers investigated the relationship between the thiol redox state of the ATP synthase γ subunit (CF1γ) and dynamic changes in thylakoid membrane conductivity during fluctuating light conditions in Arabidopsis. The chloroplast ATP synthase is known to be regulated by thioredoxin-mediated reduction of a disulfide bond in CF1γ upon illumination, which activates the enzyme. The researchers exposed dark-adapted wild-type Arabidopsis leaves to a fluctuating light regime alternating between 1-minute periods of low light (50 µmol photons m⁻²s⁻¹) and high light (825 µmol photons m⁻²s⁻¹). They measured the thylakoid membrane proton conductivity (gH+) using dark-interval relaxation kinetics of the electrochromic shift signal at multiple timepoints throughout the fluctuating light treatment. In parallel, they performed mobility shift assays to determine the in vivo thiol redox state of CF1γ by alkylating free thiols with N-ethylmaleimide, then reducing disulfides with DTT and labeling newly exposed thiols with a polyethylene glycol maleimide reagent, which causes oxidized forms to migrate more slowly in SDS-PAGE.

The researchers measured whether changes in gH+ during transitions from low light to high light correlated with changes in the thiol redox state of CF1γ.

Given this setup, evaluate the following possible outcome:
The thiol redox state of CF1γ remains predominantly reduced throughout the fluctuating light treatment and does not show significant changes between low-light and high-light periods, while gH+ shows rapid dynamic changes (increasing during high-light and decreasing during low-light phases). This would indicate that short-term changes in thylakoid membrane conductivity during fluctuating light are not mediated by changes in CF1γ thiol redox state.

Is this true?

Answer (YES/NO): NO